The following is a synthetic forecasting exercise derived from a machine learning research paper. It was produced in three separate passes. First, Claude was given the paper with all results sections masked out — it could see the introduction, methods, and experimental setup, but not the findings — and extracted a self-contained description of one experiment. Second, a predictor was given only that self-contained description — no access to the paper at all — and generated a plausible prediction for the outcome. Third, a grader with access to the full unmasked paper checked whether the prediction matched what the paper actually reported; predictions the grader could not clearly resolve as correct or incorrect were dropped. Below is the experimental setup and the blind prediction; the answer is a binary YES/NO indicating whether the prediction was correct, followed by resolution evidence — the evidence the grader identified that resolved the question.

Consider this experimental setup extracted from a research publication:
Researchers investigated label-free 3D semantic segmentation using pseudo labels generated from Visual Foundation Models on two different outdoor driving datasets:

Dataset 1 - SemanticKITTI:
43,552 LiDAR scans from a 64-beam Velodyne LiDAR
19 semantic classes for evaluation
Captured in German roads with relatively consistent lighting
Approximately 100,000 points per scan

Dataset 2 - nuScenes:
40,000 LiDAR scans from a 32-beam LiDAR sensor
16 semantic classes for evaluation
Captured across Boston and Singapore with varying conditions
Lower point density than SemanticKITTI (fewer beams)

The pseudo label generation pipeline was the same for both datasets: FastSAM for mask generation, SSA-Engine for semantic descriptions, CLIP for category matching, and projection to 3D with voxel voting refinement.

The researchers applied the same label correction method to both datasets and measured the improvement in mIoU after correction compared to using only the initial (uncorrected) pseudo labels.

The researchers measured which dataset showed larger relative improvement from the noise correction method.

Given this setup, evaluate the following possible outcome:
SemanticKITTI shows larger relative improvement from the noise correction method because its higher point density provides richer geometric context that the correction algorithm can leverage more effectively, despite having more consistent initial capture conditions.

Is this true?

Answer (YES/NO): YES